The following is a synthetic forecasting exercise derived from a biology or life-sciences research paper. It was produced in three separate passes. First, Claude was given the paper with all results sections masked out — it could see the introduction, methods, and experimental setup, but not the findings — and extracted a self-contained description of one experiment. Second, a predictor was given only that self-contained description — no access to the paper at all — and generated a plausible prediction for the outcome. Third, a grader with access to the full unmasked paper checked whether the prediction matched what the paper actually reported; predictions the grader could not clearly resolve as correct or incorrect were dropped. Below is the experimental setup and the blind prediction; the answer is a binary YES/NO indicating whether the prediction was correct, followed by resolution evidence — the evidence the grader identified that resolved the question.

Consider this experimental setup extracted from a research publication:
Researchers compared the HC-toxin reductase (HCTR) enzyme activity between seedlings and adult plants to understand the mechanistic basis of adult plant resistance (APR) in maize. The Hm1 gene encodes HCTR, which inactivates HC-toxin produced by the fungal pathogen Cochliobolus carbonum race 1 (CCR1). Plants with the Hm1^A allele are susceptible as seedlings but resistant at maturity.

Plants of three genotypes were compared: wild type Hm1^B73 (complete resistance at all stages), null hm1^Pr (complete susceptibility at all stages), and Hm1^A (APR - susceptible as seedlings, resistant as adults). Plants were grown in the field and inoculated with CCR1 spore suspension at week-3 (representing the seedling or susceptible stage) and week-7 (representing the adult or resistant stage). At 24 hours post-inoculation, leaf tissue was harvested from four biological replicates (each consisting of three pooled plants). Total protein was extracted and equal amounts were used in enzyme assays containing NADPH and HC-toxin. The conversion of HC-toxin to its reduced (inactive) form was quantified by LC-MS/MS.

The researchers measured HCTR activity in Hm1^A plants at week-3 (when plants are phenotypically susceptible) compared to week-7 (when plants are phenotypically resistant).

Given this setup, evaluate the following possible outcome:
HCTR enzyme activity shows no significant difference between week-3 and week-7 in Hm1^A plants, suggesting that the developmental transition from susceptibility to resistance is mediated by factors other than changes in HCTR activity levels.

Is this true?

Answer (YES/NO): YES